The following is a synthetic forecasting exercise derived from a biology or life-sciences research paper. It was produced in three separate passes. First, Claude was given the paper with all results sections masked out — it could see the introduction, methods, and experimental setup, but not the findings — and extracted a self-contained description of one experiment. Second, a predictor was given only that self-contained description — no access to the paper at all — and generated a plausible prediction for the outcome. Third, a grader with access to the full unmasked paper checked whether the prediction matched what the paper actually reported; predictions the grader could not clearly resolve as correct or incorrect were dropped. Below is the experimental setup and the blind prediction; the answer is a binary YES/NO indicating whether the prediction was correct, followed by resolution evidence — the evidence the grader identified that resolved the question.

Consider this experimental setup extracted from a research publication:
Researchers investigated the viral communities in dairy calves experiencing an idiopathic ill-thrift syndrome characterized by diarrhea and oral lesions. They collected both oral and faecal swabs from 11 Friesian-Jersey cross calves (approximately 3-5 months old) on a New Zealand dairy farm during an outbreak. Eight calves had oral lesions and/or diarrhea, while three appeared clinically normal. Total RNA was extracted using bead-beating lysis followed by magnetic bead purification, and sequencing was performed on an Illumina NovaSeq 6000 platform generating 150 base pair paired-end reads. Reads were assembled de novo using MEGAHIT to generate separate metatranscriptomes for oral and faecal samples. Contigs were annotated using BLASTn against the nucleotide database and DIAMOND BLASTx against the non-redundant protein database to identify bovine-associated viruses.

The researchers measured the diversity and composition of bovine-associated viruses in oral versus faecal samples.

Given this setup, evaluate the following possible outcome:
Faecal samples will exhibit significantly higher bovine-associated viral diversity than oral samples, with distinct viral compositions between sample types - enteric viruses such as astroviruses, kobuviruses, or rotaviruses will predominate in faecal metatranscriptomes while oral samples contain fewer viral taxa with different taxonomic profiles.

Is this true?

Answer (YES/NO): YES